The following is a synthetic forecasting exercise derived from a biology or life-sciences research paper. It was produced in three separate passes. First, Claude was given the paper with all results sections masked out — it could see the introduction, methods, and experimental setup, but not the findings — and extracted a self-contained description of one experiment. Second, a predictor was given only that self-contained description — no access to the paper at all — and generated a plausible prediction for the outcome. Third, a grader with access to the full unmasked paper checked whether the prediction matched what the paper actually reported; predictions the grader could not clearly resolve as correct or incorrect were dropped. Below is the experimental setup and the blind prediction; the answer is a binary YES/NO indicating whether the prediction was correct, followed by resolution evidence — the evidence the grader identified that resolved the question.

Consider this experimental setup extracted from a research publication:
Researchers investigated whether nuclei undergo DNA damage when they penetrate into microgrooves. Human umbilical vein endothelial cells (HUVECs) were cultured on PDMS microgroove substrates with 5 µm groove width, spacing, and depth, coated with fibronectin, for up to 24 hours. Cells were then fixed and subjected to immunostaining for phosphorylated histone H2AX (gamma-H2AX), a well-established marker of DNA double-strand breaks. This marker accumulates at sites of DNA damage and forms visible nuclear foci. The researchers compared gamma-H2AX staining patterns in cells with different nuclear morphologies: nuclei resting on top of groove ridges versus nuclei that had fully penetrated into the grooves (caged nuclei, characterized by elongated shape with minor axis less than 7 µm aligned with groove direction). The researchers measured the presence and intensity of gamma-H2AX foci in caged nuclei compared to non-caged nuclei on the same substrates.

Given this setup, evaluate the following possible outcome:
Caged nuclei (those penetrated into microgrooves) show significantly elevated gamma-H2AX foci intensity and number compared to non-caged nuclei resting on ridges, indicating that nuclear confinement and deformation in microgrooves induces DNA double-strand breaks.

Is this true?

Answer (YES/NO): NO